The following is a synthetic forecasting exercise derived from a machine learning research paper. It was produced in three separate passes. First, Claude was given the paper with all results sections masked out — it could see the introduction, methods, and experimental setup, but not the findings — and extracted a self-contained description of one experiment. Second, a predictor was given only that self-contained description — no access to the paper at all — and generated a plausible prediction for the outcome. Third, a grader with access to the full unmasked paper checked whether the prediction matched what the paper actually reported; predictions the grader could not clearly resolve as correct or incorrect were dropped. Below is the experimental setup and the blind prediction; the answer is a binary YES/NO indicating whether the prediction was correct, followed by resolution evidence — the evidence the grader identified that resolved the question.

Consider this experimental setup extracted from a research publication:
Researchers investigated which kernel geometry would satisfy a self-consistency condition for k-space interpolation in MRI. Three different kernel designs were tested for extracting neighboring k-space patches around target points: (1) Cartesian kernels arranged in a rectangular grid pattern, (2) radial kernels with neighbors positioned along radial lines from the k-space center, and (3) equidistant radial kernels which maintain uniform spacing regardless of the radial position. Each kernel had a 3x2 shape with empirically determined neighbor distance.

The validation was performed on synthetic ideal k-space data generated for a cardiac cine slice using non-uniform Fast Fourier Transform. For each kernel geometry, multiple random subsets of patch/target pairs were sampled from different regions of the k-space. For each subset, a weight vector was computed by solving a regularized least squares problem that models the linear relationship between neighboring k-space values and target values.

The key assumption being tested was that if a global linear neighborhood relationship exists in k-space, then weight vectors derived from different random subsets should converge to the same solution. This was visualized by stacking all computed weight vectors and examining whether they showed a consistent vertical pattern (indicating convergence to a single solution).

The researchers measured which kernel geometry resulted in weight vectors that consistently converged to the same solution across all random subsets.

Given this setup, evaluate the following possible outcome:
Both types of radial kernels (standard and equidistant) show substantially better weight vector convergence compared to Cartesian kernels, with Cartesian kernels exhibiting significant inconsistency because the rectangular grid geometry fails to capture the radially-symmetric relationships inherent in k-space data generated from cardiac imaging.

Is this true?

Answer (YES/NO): NO